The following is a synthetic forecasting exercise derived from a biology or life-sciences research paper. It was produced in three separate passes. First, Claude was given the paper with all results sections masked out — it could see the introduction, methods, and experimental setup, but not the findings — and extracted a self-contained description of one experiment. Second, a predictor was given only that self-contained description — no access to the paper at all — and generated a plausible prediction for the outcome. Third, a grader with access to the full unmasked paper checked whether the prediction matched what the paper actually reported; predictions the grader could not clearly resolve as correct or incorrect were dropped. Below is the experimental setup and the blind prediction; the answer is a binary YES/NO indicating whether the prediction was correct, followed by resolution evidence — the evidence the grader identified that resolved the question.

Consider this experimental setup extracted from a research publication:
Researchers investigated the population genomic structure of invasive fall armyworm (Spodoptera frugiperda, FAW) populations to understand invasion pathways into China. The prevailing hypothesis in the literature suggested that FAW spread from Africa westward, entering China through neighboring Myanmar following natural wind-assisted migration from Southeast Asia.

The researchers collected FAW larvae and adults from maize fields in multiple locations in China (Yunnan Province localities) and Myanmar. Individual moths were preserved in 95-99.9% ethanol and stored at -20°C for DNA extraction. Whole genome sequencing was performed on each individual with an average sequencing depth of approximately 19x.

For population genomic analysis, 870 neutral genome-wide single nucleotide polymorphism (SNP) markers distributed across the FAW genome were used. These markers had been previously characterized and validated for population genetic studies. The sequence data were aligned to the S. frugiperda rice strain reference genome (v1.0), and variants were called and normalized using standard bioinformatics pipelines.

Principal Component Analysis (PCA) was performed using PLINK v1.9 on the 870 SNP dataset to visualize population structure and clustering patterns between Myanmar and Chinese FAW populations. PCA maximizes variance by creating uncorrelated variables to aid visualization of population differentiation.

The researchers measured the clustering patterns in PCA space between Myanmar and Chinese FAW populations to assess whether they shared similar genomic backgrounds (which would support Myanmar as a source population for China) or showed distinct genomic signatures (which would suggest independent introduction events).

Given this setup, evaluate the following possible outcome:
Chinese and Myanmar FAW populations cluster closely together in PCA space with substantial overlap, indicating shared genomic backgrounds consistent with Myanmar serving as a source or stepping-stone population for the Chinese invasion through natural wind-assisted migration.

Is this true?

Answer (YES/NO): NO